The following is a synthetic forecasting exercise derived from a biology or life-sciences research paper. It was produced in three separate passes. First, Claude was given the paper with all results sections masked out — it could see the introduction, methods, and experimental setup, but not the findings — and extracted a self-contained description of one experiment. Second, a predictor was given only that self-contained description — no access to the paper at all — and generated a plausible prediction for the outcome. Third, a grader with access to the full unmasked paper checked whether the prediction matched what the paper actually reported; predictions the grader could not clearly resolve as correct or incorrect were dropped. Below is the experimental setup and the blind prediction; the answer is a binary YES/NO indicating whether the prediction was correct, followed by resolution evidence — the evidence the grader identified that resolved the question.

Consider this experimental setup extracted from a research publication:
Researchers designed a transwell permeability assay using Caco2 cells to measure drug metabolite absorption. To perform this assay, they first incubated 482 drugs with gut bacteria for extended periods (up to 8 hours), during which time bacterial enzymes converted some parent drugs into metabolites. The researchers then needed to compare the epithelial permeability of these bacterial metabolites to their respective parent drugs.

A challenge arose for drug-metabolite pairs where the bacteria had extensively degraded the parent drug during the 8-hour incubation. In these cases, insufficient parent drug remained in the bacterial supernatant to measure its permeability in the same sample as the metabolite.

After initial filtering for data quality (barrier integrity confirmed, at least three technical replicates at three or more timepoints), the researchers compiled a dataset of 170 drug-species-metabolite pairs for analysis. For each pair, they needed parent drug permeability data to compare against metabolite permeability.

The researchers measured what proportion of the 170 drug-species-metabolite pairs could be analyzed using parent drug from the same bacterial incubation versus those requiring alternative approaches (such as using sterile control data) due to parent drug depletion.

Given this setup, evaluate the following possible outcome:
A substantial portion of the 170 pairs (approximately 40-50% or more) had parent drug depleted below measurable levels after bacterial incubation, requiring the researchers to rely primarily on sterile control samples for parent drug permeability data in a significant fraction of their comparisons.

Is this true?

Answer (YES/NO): NO